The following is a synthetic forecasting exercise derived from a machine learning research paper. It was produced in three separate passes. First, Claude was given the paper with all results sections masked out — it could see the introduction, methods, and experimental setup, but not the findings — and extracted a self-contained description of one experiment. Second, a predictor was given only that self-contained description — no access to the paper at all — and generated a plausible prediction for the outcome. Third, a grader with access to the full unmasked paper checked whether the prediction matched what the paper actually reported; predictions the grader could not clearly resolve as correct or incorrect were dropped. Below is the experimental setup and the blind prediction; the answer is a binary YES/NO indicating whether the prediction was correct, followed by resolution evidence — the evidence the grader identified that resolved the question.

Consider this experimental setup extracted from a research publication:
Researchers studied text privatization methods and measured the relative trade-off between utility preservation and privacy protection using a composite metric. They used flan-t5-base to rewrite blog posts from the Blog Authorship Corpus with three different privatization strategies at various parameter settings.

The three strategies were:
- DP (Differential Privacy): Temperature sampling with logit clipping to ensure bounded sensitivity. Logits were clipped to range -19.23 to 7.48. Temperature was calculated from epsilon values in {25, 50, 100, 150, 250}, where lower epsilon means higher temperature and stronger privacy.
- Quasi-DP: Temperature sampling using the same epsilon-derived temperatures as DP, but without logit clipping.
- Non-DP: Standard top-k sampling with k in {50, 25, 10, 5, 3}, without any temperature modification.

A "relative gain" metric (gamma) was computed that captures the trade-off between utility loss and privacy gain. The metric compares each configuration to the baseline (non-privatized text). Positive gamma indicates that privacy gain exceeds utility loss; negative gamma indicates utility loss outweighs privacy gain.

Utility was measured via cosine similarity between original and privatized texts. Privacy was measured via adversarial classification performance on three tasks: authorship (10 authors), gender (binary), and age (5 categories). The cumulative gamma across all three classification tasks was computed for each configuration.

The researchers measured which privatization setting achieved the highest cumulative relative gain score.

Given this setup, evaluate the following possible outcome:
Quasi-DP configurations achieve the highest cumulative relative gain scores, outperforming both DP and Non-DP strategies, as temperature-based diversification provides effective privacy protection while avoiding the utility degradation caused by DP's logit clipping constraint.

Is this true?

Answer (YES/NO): NO